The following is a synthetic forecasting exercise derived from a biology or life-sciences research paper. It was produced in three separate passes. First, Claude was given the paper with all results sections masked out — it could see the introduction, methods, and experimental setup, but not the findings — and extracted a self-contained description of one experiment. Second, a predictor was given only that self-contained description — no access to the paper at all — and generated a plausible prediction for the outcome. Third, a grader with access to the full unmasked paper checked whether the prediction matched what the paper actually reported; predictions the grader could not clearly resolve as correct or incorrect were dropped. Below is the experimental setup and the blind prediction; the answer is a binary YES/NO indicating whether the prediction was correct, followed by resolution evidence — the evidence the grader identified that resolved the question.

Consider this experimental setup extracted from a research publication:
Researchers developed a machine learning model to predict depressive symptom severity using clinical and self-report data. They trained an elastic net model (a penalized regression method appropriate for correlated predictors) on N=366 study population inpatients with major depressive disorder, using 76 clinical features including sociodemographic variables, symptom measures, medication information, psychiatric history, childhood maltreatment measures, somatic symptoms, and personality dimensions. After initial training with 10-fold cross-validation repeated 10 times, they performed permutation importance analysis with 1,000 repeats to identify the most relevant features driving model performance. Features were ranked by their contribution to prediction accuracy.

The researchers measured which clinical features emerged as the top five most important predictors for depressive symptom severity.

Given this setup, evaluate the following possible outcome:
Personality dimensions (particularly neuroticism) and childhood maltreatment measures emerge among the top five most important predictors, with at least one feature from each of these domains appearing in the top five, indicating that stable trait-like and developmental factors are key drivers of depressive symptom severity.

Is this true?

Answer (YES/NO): YES